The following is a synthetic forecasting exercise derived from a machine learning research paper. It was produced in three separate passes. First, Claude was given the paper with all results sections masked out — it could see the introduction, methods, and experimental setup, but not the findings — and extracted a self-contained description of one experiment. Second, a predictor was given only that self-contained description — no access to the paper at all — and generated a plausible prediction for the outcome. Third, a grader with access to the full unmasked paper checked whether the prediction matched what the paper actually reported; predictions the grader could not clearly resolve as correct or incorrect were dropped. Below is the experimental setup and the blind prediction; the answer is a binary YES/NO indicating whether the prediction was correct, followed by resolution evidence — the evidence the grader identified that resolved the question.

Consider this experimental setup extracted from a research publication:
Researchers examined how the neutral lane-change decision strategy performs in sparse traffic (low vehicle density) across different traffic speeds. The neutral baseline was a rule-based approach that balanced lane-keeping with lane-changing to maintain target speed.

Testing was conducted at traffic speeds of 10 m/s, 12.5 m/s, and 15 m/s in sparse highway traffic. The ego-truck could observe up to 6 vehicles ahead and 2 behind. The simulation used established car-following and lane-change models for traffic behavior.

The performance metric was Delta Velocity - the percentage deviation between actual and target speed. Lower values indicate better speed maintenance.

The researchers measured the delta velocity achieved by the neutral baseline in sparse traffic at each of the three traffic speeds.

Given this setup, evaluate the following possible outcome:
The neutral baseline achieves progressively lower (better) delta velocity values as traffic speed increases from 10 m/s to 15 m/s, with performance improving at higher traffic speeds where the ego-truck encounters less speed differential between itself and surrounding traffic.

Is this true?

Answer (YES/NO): YES